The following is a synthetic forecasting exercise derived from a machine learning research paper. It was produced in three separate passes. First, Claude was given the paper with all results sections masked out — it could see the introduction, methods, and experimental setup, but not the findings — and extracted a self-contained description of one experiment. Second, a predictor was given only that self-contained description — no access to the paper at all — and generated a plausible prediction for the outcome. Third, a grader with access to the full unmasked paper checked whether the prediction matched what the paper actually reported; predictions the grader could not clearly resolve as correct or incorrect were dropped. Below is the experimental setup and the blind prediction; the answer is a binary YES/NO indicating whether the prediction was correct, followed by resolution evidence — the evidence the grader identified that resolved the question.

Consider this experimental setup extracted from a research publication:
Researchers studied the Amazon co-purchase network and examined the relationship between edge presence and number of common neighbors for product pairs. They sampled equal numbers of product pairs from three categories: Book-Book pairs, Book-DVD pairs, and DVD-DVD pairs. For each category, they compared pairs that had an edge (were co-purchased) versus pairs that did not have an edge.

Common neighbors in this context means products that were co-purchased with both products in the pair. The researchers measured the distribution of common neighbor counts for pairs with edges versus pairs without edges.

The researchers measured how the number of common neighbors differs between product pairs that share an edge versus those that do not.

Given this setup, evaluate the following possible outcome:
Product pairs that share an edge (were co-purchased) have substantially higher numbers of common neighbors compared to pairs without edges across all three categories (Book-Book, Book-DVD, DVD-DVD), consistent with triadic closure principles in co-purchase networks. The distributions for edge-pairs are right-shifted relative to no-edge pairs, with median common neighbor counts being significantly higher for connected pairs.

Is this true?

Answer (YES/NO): YES